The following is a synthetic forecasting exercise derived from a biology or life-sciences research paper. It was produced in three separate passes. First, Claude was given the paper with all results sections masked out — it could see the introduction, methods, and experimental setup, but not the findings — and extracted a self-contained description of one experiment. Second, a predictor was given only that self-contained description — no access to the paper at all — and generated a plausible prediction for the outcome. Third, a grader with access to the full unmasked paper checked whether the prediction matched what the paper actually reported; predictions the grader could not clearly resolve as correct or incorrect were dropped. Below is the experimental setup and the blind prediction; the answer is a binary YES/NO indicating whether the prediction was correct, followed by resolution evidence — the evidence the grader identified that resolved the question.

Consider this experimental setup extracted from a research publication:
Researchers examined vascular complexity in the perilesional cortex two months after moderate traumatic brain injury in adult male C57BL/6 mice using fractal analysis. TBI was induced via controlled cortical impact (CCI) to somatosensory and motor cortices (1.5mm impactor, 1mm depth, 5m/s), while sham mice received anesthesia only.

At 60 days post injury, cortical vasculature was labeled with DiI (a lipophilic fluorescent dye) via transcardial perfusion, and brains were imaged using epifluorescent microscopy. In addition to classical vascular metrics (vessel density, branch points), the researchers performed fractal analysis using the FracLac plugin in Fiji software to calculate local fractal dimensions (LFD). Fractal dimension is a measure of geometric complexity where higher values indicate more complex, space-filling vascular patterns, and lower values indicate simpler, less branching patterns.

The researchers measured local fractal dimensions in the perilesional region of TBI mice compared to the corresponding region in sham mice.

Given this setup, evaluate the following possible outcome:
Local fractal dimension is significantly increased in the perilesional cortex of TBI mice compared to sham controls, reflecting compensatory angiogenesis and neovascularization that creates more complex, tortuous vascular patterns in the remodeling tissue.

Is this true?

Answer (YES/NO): NO